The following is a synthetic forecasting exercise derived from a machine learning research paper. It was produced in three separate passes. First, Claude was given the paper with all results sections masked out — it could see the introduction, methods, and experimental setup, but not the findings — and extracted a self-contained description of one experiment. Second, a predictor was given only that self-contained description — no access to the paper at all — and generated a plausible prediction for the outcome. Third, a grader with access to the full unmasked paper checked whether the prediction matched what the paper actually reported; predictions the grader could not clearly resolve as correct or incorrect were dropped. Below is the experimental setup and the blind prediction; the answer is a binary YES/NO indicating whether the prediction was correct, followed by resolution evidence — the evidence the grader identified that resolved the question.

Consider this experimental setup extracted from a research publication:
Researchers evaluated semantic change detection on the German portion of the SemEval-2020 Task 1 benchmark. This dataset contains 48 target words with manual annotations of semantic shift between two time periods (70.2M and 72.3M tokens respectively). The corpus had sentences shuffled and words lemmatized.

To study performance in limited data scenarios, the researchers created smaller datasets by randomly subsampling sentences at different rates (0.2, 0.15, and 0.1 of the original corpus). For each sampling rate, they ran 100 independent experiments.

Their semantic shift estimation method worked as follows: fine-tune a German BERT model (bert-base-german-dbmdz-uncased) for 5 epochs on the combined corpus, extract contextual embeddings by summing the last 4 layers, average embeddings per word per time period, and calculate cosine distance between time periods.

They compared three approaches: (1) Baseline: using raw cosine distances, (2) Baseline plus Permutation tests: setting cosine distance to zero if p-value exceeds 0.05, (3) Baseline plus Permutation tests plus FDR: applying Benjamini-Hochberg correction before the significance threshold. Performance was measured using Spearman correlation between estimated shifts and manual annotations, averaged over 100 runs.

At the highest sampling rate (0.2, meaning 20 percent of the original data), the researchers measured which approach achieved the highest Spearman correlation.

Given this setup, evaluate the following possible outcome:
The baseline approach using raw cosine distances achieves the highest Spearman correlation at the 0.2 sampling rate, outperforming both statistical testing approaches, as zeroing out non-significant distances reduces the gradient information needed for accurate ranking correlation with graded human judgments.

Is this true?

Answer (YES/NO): YES